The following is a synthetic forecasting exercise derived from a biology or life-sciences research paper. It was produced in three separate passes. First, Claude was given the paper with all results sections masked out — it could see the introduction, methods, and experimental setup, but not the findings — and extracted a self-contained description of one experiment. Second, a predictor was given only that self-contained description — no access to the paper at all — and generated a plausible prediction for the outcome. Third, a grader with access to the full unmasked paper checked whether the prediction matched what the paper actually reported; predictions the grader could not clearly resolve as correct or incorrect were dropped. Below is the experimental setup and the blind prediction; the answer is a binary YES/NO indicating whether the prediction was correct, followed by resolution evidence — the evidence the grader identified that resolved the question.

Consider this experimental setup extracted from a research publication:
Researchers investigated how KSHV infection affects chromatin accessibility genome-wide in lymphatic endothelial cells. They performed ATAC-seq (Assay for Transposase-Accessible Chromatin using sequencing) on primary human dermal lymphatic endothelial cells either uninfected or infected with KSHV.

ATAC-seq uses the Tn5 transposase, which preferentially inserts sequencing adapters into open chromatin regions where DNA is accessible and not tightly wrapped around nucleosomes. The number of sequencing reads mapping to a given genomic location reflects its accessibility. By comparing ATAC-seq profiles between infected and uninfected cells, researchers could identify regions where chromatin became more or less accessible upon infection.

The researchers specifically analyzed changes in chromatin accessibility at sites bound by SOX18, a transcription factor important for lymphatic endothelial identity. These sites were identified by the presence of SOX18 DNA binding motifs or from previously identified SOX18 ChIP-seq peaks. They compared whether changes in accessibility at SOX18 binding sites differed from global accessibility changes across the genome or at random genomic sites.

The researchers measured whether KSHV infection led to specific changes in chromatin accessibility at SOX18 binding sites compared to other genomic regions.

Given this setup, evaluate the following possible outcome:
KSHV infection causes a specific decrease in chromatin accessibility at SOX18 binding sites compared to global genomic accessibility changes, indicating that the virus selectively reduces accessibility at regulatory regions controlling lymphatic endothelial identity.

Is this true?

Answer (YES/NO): NO